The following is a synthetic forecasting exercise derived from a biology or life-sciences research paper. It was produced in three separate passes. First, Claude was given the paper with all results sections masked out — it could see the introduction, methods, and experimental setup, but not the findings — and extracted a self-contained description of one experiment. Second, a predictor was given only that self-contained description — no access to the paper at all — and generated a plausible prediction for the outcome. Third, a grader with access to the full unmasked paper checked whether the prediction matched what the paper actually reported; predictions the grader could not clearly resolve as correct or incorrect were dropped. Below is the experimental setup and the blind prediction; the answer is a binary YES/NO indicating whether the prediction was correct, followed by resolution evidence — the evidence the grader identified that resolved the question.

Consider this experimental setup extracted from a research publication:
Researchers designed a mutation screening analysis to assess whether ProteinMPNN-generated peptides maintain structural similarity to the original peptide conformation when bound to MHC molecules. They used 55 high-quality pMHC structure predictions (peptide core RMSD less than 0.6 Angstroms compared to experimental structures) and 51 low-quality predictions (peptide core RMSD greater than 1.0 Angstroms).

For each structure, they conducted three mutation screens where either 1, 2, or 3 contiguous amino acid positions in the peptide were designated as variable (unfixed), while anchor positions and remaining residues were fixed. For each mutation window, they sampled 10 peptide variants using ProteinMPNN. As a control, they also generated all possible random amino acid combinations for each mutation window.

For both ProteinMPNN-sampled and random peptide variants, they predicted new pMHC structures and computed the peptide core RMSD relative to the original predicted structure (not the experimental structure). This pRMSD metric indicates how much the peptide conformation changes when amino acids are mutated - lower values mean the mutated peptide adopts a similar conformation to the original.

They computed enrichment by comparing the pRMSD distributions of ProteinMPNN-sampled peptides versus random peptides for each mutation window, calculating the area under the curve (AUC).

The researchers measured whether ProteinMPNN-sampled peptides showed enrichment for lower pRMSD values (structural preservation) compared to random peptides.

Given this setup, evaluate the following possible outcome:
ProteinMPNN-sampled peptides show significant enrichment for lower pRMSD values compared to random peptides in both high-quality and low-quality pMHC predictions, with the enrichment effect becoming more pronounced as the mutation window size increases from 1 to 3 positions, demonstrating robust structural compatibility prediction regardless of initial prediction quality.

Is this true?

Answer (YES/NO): NO